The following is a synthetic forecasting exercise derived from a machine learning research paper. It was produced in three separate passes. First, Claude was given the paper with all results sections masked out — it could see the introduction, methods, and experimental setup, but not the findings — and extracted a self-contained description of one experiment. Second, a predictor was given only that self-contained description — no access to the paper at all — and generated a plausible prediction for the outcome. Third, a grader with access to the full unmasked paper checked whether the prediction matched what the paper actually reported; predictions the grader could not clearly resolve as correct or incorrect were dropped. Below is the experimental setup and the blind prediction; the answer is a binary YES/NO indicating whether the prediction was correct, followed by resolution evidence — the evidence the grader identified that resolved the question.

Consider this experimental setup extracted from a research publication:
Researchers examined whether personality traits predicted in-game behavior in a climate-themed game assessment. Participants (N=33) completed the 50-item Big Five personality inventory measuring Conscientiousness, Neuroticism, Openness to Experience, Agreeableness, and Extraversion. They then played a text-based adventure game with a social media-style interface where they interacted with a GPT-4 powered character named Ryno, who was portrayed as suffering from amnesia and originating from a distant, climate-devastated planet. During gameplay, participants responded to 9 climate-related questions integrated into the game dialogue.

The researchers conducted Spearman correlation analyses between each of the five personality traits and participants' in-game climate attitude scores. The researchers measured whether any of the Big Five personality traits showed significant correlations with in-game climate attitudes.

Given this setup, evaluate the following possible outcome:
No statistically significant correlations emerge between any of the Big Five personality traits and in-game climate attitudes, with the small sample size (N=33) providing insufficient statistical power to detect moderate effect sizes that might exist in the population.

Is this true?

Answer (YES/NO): YES